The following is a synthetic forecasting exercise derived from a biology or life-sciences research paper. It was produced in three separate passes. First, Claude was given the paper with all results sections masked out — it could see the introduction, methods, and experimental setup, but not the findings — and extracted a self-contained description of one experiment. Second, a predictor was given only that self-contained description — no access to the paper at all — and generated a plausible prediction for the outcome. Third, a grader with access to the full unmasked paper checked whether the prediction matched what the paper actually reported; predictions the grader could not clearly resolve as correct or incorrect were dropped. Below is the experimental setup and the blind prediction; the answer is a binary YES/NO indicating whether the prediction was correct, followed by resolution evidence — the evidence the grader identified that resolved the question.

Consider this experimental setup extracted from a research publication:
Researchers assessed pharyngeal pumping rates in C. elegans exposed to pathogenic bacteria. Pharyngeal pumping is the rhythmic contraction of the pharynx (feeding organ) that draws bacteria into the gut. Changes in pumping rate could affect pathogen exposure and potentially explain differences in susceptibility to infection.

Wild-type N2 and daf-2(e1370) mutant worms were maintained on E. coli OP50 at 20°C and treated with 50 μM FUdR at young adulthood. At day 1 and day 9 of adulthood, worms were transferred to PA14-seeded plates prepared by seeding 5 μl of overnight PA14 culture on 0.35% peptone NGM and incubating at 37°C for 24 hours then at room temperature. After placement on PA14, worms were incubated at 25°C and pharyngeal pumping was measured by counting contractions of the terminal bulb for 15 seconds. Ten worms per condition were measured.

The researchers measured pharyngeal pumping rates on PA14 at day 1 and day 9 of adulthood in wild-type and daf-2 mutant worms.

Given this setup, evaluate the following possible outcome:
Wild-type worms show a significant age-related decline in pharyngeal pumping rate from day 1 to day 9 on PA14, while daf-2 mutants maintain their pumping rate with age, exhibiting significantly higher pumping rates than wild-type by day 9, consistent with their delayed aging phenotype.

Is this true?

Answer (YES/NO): NO